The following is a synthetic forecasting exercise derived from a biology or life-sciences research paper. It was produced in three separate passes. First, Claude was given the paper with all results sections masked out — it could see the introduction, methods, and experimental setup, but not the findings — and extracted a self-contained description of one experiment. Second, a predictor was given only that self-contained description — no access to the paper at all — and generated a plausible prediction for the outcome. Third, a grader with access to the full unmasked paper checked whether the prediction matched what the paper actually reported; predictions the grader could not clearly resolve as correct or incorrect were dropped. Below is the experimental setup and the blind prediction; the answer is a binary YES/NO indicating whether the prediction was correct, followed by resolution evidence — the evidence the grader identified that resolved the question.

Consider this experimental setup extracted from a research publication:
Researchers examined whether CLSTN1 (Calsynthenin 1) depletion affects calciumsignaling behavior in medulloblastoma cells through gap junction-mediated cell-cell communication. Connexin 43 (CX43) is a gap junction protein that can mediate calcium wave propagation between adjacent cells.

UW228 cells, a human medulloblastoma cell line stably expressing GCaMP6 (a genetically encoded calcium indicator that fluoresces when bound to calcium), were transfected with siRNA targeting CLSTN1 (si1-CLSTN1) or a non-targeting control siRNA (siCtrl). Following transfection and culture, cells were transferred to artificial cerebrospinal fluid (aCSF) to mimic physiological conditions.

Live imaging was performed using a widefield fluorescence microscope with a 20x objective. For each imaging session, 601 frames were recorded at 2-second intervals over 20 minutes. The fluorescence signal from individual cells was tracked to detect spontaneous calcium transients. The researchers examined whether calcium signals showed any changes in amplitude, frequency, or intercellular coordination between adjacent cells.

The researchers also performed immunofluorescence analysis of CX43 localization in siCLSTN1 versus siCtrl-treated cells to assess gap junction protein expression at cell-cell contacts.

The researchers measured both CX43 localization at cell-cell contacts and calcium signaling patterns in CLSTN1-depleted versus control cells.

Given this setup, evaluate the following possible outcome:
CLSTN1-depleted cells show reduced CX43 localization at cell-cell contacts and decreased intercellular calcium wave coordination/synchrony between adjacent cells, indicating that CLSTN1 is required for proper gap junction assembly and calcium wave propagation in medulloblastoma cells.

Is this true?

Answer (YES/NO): NO